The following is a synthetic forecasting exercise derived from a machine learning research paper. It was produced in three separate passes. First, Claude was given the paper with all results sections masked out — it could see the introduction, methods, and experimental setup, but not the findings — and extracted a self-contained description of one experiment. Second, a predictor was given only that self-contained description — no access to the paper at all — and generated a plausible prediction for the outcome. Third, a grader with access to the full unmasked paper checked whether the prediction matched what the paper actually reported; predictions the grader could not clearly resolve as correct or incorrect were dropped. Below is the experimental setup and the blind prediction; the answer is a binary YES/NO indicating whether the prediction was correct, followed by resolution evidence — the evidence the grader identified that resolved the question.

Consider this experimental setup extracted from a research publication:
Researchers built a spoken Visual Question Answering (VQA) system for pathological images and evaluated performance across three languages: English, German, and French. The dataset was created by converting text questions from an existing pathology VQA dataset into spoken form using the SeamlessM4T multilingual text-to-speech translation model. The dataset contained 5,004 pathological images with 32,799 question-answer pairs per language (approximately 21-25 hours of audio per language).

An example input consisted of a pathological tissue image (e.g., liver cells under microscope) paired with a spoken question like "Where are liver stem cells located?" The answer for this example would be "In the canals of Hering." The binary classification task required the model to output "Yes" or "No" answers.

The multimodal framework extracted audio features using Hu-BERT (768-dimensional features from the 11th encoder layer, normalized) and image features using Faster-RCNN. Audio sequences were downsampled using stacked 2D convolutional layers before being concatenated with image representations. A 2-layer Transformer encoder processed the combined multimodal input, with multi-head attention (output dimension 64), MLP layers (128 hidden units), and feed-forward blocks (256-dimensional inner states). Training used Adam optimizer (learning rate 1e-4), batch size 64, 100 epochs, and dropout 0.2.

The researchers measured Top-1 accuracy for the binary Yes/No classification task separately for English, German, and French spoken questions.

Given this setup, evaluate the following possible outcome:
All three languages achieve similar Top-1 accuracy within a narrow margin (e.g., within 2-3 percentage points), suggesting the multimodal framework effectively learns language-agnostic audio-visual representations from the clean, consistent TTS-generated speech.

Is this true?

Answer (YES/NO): YES